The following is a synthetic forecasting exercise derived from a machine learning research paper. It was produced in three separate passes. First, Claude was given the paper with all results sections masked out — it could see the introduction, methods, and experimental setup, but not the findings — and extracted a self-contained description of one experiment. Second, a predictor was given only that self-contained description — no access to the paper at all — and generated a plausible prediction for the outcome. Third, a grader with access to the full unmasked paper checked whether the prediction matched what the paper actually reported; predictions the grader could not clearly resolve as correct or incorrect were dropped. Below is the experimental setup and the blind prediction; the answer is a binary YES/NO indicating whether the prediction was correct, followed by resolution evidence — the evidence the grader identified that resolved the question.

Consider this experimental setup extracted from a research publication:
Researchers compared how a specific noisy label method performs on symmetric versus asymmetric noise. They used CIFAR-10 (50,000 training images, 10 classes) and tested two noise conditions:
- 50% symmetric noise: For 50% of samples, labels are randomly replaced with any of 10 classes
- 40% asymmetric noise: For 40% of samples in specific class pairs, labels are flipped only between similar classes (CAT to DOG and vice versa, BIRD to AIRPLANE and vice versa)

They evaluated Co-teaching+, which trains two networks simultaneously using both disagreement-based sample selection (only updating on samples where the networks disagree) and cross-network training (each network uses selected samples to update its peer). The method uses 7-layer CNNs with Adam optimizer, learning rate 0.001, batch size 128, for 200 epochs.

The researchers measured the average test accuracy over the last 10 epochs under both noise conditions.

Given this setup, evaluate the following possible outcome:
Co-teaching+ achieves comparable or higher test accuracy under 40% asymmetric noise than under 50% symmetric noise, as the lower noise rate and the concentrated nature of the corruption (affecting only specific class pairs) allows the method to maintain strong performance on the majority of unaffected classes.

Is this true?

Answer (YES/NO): NO